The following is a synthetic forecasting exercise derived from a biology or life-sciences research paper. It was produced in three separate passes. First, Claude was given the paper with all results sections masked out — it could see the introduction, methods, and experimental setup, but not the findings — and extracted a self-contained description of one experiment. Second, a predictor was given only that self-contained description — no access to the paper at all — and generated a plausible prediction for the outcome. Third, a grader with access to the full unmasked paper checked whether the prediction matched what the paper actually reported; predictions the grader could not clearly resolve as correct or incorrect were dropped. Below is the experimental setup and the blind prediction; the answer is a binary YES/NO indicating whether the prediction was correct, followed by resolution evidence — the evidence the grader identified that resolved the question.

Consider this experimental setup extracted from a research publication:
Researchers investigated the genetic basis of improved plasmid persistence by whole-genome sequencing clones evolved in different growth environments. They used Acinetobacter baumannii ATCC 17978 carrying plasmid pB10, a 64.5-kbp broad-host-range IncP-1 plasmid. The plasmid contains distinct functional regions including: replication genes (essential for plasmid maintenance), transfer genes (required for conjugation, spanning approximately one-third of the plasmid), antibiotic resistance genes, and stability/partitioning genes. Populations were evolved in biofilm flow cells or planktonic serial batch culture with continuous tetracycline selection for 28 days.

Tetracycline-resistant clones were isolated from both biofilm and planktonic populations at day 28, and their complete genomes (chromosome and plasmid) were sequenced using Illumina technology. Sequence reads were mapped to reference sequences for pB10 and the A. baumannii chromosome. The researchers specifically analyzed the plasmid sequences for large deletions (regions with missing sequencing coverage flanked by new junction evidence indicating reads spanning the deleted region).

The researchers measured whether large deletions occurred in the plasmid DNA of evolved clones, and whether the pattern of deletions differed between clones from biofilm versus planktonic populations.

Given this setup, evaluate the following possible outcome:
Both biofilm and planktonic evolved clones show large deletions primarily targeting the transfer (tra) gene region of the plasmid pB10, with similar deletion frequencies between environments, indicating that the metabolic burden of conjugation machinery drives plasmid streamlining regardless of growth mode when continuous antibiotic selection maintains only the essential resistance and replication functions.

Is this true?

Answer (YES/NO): NO